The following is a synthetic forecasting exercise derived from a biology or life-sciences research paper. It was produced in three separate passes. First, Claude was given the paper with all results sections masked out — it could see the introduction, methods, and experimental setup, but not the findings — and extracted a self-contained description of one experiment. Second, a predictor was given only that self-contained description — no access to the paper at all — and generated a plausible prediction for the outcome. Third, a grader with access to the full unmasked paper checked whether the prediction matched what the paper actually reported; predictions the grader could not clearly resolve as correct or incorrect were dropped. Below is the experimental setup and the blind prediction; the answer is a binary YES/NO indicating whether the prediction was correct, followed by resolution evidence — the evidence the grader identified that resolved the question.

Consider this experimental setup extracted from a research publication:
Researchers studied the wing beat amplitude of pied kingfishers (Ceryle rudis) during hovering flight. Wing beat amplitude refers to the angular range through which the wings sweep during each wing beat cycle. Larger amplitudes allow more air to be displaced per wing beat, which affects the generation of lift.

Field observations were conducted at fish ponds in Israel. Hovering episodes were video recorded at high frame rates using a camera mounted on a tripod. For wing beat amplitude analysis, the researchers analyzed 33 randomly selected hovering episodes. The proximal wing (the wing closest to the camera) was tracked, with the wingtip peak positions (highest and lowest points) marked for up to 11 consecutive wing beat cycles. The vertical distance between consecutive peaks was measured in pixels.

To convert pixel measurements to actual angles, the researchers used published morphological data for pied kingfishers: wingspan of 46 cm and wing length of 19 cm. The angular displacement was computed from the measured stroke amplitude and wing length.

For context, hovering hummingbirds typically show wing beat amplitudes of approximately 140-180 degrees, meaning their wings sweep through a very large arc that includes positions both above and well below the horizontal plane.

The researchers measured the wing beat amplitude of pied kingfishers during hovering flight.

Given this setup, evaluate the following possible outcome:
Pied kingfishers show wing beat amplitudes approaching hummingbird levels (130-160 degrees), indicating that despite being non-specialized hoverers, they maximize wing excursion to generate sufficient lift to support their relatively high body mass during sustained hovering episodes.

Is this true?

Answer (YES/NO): NO